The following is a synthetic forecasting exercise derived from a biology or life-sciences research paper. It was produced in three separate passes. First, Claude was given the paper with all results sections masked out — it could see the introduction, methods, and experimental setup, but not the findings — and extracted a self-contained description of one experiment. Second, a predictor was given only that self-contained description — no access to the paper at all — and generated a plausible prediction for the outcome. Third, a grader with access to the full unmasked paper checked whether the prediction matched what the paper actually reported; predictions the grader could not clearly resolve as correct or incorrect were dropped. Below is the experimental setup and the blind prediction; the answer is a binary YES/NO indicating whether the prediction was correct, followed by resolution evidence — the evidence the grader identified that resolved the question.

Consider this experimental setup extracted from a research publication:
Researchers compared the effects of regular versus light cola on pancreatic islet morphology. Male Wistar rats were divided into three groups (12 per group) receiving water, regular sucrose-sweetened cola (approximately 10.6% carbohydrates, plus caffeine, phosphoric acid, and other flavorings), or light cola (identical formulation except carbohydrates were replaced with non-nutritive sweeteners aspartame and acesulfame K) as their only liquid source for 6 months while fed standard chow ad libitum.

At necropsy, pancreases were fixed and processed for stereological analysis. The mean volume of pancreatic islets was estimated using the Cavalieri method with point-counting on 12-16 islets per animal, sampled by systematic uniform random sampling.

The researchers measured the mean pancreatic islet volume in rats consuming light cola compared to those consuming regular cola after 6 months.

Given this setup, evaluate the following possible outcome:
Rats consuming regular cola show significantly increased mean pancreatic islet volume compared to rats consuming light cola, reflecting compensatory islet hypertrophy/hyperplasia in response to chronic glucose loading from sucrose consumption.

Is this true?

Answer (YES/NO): NO